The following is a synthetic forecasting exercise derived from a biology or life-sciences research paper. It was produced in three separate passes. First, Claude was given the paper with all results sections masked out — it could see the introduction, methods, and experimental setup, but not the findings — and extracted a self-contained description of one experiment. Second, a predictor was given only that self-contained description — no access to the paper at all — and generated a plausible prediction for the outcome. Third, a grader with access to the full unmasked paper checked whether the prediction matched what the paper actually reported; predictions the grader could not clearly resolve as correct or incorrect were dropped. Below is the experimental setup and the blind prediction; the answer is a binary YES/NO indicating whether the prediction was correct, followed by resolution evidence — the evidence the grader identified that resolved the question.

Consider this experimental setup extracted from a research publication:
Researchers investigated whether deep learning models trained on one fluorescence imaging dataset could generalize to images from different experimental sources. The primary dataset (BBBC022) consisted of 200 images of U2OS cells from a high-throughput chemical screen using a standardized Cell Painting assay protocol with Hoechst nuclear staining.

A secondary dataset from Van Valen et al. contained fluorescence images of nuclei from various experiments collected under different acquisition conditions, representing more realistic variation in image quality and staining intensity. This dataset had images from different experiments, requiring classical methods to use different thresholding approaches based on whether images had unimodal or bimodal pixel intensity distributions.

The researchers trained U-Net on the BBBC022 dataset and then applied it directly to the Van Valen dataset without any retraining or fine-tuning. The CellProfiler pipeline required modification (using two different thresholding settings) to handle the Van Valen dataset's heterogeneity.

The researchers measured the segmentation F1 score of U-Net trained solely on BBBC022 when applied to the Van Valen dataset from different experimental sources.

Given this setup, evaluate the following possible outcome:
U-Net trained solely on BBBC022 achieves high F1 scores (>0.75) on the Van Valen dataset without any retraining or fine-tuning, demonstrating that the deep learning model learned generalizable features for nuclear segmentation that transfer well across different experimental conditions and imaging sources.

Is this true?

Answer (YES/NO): NO